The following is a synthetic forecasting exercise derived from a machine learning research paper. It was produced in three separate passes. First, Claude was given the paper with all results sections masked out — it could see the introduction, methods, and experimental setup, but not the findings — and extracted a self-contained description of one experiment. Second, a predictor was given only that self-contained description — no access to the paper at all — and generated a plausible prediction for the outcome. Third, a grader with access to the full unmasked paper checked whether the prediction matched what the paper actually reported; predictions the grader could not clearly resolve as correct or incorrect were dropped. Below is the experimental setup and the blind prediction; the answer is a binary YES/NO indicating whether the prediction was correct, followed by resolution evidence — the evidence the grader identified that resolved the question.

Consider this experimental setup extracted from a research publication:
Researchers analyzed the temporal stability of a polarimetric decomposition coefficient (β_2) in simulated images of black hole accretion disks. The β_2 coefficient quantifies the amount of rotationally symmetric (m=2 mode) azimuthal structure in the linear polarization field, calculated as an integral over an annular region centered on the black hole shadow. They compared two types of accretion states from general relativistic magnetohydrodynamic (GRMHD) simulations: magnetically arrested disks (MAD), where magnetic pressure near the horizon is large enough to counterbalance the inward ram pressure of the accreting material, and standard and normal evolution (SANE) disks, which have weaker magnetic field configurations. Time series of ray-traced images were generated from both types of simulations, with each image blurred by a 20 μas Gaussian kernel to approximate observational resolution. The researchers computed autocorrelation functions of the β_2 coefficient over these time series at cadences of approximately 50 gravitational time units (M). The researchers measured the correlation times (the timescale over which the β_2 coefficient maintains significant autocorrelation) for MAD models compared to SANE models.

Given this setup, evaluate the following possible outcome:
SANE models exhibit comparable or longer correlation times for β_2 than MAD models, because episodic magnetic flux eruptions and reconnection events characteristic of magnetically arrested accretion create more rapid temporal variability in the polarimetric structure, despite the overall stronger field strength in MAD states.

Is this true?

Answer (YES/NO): NO